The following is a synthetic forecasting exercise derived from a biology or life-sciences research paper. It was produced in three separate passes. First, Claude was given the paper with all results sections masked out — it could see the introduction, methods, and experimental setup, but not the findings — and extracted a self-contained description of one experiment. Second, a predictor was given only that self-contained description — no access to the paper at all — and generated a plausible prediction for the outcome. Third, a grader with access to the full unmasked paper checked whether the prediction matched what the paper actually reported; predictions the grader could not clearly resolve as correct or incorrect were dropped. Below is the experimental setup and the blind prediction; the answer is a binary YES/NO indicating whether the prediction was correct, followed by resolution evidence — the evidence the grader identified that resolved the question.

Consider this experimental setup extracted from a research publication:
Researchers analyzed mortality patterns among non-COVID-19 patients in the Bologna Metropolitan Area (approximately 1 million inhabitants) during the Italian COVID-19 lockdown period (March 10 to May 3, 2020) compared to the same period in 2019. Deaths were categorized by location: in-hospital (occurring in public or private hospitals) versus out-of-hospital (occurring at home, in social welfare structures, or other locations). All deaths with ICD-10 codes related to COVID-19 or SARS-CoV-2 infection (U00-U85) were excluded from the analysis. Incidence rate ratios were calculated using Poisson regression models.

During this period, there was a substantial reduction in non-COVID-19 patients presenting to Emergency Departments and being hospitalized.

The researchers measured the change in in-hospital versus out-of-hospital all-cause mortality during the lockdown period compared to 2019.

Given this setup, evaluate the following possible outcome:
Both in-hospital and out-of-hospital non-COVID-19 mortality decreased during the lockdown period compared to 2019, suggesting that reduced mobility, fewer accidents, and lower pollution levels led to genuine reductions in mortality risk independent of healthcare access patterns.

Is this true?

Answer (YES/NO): NO